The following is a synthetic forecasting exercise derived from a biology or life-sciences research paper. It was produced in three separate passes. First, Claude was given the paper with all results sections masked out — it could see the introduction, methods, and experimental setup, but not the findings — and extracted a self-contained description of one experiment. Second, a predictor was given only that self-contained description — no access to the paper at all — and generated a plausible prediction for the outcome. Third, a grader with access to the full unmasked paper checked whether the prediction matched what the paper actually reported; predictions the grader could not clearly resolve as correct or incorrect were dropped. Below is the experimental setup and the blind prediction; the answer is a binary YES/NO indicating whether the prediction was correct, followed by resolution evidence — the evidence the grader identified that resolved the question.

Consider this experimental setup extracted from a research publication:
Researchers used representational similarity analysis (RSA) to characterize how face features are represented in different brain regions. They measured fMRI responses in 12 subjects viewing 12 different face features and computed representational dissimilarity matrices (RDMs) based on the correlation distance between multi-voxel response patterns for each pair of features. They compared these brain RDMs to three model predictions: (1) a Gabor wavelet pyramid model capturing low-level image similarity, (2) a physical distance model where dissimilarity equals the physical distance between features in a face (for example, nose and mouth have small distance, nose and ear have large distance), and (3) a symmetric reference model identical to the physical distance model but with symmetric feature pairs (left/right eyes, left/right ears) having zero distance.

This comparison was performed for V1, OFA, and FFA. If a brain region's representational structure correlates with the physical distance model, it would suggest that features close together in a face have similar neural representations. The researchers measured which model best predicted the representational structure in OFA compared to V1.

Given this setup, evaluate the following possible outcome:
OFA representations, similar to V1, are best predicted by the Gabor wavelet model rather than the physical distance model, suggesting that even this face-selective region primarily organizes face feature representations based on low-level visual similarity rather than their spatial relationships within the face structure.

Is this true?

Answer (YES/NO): NO